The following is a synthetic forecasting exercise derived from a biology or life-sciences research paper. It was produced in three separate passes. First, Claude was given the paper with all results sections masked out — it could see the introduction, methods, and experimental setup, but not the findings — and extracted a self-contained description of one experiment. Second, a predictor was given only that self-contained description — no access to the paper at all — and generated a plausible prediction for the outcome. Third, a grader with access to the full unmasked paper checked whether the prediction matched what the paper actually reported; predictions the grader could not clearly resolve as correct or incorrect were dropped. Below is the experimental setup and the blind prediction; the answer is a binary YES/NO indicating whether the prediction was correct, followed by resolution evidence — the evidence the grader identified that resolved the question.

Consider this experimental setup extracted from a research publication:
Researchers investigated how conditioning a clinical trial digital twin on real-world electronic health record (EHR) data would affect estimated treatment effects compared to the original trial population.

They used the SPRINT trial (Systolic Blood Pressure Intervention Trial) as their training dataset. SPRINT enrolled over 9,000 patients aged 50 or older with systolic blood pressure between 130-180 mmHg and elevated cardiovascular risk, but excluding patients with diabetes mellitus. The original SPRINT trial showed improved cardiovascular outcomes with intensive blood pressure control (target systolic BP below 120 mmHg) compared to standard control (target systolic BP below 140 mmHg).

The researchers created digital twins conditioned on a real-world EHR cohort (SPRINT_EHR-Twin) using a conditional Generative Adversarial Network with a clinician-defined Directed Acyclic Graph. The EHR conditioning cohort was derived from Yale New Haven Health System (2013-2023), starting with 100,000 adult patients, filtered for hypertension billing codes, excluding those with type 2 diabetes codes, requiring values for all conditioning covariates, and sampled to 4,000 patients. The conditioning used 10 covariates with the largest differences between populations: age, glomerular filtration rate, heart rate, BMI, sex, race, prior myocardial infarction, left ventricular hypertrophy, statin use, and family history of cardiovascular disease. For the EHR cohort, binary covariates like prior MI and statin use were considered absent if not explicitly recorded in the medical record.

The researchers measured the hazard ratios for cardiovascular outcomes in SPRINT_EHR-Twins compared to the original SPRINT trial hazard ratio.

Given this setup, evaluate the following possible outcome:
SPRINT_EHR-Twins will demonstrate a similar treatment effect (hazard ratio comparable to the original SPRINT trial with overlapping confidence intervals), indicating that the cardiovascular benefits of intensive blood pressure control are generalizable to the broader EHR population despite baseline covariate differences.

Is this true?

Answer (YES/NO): NO